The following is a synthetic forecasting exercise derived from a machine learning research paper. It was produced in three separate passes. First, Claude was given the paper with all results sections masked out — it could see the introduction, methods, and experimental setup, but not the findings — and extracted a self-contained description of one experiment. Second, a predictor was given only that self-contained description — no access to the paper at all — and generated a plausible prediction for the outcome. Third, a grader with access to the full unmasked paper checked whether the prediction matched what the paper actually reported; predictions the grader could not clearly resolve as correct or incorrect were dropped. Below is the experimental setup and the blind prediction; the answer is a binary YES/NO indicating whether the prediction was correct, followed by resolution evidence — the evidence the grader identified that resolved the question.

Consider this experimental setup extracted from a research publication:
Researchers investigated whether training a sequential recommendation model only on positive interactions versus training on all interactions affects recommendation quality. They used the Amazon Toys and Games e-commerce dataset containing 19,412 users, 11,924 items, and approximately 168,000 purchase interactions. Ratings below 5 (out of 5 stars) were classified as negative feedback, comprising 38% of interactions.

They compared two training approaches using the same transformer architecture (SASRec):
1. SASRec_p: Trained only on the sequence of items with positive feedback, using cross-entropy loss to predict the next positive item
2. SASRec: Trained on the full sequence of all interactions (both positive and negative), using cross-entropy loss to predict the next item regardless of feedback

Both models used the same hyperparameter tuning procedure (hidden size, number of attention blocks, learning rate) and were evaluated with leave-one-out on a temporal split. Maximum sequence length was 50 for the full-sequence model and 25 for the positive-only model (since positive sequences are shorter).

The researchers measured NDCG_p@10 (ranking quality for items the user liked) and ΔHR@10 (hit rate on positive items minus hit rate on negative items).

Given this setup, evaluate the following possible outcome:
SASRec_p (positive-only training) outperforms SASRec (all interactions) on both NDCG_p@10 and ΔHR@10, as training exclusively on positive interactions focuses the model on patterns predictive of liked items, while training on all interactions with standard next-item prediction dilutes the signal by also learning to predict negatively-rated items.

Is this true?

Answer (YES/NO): NO